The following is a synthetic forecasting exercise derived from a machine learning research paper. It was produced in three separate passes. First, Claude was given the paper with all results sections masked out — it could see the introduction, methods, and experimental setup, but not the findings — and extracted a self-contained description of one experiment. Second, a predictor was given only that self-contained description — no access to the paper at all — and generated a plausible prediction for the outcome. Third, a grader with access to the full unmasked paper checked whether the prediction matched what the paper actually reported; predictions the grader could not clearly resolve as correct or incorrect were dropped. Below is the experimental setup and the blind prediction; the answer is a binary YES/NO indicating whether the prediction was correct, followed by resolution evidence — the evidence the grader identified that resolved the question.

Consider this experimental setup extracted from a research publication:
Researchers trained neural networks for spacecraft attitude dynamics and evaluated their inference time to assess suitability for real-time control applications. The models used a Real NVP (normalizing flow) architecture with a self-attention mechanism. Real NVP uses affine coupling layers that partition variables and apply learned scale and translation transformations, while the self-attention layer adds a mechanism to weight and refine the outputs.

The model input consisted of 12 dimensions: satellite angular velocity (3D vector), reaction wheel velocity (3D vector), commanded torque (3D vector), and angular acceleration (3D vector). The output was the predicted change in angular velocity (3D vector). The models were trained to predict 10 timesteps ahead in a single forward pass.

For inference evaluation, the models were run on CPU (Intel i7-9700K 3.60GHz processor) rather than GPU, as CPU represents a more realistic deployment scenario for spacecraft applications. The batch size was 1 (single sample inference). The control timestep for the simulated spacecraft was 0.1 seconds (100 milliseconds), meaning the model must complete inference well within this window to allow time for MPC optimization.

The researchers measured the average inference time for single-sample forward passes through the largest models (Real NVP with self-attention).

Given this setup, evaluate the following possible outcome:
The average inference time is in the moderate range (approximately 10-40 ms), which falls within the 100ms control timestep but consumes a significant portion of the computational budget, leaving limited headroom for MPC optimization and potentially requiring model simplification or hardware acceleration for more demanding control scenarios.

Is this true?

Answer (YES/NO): NO